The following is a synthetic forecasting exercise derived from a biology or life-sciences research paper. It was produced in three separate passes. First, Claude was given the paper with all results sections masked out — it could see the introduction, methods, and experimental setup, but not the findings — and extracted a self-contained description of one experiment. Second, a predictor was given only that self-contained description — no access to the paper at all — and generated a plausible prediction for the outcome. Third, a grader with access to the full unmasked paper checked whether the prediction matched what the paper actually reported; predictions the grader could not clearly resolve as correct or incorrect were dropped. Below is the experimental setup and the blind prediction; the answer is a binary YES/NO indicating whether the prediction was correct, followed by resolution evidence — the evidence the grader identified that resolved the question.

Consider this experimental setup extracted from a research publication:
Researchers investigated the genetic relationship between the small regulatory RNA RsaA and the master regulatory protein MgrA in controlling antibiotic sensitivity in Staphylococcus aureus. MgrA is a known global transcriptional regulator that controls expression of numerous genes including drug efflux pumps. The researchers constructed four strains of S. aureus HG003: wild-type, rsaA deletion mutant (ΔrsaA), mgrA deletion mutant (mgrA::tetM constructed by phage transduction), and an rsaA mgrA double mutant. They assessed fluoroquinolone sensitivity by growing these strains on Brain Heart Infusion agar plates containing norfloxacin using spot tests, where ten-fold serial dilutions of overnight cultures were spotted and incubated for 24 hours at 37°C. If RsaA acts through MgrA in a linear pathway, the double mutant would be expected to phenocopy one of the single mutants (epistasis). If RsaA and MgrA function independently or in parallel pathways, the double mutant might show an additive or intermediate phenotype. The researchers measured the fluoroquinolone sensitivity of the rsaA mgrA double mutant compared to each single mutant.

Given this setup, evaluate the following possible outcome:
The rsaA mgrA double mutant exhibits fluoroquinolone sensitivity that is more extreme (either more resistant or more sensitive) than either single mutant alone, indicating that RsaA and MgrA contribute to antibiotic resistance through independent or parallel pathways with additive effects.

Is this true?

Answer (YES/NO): NO